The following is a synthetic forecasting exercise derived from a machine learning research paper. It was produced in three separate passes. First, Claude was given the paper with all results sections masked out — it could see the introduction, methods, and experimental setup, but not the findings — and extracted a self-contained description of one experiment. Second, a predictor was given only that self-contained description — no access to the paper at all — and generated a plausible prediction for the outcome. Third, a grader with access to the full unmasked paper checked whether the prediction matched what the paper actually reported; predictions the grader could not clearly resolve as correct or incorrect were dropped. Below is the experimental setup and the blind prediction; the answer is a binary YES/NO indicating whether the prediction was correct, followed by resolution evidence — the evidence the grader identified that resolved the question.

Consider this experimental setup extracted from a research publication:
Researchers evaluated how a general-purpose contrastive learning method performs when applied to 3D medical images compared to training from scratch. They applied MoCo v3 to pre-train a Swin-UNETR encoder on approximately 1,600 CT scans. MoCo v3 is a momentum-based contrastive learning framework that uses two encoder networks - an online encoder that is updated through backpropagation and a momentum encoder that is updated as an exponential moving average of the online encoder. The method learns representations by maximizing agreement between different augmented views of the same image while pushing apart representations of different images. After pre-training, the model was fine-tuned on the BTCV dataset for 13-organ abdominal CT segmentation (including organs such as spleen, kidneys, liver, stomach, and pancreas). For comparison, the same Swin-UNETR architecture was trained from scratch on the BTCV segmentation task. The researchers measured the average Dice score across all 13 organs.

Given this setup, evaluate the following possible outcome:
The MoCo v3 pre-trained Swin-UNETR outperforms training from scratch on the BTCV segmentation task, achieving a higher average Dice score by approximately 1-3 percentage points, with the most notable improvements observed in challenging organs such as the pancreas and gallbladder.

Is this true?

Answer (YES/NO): NO